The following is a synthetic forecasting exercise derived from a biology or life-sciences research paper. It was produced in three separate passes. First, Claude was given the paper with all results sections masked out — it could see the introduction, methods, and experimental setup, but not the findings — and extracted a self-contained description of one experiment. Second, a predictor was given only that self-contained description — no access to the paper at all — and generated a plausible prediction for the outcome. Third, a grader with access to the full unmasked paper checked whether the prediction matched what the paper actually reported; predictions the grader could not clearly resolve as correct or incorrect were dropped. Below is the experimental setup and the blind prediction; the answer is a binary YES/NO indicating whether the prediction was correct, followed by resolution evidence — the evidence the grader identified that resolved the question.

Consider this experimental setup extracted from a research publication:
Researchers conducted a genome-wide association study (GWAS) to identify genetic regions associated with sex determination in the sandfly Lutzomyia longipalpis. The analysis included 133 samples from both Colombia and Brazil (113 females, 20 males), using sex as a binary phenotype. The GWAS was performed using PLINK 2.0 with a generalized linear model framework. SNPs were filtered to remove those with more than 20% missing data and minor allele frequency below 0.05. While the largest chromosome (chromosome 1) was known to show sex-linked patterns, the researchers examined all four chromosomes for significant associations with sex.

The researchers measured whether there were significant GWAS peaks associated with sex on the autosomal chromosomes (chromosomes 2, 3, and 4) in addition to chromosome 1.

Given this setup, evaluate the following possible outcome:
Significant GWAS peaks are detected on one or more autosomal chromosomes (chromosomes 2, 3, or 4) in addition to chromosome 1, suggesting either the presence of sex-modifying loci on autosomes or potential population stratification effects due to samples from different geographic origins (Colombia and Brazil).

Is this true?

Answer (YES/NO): YES